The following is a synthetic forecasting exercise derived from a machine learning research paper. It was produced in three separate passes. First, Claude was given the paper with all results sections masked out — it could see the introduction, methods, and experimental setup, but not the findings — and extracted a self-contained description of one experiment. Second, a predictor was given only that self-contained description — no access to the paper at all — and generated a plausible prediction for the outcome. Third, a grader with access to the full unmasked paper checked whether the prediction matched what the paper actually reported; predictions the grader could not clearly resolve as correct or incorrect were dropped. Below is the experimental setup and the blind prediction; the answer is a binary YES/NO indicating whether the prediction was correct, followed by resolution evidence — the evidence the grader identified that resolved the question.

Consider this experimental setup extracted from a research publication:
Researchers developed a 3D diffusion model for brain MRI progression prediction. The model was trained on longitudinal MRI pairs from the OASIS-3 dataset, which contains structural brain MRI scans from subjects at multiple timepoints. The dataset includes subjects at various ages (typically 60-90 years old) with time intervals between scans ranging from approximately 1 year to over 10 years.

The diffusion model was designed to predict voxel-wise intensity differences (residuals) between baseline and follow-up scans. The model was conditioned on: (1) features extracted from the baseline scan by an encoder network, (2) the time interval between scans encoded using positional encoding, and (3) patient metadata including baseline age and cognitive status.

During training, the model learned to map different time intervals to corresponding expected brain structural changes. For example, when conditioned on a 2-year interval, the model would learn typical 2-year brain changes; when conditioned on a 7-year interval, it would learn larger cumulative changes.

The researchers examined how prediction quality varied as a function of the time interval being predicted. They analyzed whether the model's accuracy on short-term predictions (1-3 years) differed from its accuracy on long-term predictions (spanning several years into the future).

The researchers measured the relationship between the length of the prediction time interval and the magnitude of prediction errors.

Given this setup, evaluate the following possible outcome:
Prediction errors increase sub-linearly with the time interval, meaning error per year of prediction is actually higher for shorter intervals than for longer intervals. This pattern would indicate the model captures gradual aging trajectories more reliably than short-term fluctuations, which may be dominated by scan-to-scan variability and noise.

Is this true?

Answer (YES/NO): NO